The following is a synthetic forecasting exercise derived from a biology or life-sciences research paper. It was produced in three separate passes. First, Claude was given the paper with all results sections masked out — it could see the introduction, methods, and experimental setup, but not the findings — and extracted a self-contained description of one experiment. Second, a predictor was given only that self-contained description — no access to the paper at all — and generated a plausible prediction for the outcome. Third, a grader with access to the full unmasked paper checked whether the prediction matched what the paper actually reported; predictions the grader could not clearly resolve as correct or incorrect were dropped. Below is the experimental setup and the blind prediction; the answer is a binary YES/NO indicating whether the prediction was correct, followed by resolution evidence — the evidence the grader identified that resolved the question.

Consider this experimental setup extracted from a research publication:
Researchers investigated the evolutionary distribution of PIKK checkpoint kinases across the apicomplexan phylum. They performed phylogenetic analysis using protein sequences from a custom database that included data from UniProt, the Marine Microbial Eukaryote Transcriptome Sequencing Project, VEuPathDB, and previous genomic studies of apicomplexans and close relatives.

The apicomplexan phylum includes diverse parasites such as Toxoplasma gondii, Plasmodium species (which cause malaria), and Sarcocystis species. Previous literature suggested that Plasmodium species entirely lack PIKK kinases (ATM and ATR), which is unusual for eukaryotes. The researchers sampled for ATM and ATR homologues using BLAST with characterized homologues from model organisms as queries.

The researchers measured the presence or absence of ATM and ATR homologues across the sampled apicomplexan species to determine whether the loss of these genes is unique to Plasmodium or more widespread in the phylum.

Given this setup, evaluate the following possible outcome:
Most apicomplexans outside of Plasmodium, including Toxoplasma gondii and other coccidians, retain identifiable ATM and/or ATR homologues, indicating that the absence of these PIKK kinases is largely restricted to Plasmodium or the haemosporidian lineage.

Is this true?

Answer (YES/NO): YES